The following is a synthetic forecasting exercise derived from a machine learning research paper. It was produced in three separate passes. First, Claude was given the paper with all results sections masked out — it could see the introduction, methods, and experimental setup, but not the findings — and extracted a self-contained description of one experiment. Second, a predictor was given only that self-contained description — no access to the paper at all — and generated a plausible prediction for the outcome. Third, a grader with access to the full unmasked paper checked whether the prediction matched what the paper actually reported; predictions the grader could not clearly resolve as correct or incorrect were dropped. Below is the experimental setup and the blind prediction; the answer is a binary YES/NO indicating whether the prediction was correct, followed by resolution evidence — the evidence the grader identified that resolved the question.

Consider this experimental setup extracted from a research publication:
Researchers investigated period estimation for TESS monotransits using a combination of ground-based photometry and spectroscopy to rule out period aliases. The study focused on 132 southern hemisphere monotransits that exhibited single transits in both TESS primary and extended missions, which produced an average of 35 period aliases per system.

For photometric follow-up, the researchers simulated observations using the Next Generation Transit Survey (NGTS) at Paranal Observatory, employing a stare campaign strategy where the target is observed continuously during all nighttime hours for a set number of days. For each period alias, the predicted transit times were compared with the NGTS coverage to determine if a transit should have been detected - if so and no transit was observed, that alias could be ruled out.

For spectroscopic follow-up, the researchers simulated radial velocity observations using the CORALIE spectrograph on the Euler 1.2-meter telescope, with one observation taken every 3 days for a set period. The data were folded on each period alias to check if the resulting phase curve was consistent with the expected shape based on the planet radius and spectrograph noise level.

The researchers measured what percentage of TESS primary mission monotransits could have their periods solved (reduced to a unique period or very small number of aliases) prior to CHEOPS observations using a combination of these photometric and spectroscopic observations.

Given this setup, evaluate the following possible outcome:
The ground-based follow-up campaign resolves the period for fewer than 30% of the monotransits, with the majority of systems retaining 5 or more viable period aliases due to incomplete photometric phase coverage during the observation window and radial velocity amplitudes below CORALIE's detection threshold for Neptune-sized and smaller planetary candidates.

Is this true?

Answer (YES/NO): NO